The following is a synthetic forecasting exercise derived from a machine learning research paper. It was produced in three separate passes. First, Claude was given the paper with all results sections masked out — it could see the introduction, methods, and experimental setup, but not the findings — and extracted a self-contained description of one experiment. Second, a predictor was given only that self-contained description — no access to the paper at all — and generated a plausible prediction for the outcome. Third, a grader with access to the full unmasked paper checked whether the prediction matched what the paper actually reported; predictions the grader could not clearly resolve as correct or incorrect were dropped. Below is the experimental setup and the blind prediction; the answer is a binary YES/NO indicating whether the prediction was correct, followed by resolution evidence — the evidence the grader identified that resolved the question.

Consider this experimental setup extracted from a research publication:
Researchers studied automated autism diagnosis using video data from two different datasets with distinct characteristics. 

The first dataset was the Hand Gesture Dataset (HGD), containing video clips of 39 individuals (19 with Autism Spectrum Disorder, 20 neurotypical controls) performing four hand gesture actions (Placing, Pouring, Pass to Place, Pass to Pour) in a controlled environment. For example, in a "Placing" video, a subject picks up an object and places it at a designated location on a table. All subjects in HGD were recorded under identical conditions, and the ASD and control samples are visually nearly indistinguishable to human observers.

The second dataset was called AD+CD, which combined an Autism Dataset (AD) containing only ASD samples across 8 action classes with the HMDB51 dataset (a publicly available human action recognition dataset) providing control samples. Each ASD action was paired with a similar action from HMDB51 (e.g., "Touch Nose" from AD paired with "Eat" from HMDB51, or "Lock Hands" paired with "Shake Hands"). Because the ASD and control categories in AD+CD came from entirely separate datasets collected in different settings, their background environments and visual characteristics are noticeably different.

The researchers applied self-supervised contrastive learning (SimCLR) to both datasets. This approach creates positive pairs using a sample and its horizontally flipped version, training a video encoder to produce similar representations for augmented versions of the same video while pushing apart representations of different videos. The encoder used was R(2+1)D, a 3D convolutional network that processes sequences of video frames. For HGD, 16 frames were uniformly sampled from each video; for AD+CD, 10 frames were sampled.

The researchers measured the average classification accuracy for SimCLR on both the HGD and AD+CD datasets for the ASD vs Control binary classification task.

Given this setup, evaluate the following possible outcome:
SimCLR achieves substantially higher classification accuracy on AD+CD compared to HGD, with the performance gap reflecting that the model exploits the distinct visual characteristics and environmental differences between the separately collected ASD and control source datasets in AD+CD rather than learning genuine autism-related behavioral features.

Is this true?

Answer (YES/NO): YES